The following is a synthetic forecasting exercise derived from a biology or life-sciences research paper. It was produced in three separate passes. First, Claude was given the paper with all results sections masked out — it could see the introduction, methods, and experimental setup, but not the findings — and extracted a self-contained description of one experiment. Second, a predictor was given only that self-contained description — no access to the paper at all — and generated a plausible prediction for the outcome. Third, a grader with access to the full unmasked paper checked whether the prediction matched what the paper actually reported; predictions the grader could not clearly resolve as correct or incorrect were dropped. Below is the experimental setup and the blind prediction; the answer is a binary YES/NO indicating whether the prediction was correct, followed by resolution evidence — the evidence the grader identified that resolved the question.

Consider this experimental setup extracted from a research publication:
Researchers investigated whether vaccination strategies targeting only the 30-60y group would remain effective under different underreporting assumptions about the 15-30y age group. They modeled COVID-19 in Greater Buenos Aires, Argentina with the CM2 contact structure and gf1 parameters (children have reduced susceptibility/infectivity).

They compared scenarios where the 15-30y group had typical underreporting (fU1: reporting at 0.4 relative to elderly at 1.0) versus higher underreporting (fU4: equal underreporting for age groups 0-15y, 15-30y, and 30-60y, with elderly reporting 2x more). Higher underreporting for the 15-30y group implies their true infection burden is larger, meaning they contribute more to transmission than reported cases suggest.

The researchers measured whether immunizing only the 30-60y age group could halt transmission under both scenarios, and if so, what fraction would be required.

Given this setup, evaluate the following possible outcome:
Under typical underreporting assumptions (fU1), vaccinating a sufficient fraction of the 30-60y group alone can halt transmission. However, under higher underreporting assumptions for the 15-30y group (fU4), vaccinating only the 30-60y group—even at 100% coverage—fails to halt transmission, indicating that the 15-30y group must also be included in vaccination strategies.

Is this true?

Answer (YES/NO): NO